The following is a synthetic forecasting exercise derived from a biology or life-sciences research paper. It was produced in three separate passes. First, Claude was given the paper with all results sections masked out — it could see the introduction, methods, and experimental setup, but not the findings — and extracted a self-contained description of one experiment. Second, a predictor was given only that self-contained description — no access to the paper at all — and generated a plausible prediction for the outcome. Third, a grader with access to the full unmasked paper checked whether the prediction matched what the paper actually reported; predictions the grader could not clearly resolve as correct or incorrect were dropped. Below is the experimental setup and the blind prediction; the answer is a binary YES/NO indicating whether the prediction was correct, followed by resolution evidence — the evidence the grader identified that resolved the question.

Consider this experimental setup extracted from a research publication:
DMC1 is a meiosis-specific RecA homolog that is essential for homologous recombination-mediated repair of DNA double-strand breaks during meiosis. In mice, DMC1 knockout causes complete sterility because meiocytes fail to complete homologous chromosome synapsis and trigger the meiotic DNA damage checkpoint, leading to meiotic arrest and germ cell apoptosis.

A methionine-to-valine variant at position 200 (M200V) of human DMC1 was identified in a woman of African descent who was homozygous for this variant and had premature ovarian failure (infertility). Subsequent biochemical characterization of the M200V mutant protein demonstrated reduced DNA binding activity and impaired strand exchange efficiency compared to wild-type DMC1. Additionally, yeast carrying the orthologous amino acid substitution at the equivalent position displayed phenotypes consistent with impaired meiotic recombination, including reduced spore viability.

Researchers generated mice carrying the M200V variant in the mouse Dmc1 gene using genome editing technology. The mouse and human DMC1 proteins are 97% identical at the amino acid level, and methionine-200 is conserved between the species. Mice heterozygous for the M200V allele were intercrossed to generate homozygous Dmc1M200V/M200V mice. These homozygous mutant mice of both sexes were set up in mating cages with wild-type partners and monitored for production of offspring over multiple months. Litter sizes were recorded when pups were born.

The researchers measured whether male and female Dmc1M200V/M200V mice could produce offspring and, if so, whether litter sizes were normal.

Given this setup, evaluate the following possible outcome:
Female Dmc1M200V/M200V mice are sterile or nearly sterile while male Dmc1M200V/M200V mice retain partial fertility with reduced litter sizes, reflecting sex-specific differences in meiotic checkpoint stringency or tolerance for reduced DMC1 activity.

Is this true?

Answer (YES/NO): NO